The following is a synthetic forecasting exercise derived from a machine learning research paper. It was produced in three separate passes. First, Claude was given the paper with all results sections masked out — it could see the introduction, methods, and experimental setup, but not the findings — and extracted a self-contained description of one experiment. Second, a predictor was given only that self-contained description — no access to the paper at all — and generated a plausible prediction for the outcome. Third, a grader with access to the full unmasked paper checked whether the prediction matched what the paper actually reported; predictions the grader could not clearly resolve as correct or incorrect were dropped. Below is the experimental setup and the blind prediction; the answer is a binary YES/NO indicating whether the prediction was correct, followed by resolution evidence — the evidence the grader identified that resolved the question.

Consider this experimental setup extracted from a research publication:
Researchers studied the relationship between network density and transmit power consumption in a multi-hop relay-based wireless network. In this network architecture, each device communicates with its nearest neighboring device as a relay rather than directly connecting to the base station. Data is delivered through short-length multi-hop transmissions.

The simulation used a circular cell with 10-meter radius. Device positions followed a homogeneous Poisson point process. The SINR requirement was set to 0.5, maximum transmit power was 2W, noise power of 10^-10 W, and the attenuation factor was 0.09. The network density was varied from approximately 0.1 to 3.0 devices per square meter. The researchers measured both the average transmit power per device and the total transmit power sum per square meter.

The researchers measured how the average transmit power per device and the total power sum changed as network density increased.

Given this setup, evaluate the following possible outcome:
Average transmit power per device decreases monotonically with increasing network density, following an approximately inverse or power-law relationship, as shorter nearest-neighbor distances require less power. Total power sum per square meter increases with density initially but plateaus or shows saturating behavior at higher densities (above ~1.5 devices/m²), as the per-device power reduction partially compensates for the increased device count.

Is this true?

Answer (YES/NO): NO